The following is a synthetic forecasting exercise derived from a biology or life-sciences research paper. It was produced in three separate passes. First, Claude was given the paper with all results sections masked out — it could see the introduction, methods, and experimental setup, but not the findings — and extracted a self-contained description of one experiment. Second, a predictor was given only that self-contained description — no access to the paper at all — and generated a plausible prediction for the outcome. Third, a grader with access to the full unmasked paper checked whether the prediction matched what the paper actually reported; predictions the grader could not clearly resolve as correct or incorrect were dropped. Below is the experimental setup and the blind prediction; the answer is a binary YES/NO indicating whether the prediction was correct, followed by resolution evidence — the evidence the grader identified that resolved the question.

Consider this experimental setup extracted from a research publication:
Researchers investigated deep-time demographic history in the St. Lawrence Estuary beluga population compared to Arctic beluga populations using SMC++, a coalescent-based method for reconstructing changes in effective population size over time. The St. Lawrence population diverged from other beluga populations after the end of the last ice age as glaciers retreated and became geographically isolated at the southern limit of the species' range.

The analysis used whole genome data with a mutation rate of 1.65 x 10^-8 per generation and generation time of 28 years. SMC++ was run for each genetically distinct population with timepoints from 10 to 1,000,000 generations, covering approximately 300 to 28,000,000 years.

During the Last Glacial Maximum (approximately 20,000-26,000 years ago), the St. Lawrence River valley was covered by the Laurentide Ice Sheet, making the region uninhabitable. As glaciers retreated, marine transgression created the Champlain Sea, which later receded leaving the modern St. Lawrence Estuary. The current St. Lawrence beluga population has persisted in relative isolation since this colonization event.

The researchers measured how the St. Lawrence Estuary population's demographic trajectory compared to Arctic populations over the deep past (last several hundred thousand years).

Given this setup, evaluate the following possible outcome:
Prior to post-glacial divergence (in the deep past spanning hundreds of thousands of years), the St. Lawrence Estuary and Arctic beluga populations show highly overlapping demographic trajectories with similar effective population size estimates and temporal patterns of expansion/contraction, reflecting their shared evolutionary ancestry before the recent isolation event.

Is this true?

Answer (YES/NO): NO